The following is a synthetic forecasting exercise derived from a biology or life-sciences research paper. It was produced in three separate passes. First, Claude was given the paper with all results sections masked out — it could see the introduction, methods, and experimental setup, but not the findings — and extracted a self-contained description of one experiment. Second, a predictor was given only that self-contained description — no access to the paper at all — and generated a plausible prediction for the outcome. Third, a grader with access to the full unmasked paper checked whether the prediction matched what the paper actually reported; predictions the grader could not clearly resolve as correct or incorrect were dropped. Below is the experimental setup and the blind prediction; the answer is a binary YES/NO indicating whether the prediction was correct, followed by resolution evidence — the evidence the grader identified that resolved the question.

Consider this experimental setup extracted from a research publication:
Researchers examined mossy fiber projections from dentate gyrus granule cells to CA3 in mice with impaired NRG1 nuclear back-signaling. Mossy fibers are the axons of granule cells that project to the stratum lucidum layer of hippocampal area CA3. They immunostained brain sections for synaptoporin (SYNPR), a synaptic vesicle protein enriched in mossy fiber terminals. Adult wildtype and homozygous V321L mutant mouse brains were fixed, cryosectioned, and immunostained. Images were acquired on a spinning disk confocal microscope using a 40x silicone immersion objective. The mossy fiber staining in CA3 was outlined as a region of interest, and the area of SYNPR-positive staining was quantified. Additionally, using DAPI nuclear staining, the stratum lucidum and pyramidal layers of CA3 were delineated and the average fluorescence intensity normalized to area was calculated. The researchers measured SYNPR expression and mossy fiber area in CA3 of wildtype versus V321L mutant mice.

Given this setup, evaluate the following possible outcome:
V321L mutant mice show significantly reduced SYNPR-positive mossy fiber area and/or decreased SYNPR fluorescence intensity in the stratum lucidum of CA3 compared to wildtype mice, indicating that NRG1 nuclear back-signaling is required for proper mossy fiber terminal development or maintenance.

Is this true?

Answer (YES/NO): YES